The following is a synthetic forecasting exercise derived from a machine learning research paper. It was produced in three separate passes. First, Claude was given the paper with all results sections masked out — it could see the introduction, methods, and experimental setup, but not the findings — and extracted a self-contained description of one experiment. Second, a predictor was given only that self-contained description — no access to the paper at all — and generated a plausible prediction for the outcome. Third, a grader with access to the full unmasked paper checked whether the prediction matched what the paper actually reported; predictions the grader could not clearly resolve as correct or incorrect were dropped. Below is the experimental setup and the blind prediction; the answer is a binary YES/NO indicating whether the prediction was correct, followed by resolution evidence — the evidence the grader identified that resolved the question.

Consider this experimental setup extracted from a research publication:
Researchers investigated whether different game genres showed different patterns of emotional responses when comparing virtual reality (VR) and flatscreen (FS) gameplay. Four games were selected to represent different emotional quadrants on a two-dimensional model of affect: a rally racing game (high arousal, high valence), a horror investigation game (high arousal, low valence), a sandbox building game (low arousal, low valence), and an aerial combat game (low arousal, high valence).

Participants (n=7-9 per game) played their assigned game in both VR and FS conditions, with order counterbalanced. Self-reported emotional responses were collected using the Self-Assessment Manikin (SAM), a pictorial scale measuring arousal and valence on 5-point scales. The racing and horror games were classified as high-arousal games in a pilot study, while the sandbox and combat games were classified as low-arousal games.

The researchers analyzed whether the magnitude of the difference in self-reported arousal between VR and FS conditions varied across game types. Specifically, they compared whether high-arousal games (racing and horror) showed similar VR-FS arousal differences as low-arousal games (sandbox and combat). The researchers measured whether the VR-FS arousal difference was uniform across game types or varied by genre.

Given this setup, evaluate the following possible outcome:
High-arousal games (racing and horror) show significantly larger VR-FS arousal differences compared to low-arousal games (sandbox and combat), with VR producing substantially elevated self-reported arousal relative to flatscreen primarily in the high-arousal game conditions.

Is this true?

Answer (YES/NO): NO